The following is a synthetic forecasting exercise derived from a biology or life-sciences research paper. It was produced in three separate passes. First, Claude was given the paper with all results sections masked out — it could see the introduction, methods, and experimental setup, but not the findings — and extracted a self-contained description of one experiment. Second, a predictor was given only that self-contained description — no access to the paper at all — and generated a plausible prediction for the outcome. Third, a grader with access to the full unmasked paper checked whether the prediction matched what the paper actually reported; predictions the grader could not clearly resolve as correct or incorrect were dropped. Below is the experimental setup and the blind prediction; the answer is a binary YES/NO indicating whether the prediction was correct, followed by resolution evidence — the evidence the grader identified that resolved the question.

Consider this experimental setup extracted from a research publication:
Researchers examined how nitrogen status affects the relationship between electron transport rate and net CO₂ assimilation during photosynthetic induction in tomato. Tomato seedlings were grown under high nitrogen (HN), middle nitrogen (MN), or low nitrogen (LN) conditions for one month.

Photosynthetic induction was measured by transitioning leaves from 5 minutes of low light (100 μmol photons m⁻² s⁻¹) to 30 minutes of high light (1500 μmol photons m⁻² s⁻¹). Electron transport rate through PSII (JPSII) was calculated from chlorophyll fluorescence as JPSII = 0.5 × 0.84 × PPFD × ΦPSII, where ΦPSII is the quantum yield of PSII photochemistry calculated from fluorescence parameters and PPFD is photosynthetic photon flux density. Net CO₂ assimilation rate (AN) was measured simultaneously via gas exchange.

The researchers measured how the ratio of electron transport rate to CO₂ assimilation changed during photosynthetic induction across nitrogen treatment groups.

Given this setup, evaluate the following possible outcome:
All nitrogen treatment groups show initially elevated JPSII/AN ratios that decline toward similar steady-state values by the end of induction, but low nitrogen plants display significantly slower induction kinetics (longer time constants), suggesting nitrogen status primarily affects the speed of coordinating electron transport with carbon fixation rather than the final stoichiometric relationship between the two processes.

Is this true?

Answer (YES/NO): NO